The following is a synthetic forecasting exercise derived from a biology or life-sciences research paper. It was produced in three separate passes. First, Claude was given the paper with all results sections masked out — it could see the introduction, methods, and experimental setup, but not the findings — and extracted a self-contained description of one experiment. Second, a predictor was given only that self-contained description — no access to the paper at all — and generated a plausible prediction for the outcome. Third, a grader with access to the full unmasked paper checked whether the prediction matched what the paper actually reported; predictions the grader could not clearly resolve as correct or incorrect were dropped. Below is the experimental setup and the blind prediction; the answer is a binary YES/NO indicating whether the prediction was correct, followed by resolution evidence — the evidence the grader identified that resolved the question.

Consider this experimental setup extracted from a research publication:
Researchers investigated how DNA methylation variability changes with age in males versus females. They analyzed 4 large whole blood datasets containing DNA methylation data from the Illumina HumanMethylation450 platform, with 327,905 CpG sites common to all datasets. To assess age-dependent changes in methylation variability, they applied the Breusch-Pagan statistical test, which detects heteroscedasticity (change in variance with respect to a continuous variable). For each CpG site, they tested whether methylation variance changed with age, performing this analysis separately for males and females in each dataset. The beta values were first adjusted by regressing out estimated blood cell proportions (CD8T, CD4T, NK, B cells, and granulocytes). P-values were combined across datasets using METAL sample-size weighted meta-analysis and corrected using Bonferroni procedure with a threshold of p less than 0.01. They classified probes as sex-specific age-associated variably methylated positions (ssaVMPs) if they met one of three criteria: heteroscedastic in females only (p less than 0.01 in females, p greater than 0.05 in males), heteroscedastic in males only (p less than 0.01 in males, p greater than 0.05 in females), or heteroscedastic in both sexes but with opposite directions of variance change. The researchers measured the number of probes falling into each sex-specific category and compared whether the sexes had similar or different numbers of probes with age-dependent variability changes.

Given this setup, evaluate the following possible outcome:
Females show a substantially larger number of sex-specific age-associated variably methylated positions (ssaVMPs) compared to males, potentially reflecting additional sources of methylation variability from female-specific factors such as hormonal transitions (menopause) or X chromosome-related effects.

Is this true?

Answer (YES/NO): NO